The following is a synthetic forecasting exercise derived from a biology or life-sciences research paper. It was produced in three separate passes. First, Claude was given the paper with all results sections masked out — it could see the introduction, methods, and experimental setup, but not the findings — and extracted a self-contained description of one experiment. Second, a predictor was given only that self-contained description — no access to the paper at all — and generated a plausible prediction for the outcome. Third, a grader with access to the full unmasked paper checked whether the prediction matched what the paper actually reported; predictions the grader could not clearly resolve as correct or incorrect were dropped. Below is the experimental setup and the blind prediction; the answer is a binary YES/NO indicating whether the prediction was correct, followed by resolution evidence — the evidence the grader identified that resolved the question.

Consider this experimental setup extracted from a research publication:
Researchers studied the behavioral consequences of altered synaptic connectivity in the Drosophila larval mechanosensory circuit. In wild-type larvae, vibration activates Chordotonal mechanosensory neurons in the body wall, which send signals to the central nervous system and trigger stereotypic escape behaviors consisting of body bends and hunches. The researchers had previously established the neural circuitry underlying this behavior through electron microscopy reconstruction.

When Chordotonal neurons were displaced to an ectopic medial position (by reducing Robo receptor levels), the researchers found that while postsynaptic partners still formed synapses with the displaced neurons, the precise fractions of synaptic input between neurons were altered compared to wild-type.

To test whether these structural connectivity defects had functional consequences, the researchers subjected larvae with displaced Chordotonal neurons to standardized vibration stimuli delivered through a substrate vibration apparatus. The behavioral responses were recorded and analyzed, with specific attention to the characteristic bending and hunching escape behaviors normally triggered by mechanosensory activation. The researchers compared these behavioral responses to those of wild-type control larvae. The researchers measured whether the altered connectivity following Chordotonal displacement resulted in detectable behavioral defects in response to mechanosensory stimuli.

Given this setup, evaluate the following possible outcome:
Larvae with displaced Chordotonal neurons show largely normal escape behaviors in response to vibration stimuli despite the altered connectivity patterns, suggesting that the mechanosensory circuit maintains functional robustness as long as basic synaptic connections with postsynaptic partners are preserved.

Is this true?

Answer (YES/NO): NO